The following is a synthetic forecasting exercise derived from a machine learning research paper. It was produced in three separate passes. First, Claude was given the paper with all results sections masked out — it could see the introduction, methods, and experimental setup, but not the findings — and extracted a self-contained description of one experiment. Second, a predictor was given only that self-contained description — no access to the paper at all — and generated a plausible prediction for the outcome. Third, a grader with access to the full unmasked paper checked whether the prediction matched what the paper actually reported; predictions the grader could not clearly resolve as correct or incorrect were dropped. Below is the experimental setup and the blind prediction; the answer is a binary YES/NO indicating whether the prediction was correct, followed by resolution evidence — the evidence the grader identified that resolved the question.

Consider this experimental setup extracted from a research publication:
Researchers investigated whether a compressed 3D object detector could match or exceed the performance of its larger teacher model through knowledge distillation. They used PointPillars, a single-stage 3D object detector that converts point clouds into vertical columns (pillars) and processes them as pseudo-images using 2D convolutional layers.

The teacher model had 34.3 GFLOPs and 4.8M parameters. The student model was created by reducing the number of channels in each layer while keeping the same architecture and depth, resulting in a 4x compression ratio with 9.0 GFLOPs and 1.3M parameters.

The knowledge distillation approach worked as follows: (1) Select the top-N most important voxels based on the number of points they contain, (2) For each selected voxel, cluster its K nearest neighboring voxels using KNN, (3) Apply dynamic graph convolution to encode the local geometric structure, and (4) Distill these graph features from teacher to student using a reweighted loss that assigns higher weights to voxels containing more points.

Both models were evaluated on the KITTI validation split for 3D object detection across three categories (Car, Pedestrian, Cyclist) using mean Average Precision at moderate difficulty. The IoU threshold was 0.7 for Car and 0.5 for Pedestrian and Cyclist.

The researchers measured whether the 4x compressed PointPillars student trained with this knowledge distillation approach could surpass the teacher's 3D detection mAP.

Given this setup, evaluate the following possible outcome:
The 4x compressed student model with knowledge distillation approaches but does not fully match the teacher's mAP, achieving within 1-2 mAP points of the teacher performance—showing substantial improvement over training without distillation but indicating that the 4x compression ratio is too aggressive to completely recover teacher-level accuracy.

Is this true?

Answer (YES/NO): NO